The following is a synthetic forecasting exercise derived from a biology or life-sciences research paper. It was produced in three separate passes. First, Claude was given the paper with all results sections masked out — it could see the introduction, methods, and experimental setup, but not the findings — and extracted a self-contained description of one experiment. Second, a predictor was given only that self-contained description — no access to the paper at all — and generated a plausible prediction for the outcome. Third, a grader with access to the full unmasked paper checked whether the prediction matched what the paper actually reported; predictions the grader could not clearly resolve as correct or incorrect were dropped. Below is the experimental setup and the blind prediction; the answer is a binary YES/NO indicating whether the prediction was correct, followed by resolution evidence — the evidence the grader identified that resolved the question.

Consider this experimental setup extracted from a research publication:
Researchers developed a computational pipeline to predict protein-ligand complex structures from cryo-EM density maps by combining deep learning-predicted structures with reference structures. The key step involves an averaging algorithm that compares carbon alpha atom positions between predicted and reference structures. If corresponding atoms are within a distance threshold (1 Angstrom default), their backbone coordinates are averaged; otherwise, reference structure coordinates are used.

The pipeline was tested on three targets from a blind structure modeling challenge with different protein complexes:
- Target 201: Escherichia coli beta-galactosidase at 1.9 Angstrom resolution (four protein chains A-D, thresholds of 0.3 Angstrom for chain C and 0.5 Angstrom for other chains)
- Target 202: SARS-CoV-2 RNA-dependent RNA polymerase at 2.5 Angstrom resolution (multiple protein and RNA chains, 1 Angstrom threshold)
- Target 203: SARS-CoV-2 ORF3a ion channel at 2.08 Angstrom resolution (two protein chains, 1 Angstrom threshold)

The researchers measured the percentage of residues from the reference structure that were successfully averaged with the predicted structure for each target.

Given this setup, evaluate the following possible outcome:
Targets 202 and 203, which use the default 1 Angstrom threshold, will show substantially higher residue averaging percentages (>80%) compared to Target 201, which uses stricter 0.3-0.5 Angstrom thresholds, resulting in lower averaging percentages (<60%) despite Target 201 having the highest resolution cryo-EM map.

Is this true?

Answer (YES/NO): NO